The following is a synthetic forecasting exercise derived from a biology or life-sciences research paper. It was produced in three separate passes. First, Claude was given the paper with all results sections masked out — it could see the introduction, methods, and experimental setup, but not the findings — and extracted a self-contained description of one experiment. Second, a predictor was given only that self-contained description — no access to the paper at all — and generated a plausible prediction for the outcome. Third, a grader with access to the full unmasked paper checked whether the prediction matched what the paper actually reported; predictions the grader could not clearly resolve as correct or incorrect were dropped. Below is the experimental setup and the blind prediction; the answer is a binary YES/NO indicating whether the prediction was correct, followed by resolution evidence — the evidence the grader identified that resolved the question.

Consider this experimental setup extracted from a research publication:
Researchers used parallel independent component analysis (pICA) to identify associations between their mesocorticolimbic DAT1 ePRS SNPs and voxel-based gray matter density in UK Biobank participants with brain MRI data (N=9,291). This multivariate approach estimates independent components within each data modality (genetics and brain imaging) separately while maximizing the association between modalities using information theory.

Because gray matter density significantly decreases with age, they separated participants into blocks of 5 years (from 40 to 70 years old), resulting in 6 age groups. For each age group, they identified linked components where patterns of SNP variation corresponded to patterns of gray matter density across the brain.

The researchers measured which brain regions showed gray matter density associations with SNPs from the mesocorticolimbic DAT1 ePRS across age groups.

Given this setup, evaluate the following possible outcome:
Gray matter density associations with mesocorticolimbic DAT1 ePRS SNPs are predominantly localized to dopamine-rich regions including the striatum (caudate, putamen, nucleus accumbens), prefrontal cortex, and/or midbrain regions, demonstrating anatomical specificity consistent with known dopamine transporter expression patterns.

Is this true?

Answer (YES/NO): NO